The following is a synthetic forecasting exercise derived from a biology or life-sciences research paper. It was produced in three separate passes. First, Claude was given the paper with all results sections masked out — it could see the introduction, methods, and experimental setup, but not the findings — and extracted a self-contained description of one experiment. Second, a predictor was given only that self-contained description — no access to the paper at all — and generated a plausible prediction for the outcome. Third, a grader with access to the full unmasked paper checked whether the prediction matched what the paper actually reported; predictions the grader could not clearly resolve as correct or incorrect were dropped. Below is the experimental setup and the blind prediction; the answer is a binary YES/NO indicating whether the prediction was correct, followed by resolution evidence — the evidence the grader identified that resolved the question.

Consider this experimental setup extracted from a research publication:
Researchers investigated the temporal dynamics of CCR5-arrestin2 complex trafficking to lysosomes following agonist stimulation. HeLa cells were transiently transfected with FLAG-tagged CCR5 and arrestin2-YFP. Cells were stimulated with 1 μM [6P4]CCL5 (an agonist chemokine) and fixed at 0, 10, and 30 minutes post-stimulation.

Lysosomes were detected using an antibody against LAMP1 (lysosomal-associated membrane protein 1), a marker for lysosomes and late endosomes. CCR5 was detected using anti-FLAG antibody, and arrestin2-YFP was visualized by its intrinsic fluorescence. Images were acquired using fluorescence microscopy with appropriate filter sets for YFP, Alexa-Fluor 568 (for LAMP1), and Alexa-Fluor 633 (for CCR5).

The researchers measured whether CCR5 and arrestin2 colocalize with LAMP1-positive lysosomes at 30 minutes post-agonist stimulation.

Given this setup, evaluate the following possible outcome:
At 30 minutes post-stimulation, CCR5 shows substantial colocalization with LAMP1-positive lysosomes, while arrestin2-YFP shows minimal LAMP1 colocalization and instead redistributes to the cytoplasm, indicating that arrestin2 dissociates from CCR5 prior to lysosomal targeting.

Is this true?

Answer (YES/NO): NO